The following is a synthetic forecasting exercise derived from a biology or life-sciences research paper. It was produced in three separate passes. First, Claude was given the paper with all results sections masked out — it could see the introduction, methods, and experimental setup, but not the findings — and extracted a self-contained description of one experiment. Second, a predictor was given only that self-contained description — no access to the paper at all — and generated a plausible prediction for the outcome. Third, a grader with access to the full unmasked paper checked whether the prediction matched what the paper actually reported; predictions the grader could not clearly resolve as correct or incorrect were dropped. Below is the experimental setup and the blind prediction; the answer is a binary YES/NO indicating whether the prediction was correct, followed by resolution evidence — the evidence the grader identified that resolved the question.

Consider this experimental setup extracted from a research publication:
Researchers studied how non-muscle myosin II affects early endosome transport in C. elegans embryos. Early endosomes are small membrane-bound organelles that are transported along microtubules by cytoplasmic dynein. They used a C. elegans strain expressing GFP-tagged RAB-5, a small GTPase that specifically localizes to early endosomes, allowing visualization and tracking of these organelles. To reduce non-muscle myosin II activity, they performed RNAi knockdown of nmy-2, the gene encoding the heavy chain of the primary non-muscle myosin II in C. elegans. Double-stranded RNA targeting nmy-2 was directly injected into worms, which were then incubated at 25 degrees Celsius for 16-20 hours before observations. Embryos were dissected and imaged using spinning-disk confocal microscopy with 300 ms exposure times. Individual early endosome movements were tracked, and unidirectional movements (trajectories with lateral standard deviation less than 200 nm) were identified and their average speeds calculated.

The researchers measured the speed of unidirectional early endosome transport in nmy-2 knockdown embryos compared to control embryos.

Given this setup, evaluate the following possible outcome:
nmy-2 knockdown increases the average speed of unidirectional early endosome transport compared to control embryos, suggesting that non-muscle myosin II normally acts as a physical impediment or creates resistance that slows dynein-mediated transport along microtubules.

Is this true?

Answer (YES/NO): NO